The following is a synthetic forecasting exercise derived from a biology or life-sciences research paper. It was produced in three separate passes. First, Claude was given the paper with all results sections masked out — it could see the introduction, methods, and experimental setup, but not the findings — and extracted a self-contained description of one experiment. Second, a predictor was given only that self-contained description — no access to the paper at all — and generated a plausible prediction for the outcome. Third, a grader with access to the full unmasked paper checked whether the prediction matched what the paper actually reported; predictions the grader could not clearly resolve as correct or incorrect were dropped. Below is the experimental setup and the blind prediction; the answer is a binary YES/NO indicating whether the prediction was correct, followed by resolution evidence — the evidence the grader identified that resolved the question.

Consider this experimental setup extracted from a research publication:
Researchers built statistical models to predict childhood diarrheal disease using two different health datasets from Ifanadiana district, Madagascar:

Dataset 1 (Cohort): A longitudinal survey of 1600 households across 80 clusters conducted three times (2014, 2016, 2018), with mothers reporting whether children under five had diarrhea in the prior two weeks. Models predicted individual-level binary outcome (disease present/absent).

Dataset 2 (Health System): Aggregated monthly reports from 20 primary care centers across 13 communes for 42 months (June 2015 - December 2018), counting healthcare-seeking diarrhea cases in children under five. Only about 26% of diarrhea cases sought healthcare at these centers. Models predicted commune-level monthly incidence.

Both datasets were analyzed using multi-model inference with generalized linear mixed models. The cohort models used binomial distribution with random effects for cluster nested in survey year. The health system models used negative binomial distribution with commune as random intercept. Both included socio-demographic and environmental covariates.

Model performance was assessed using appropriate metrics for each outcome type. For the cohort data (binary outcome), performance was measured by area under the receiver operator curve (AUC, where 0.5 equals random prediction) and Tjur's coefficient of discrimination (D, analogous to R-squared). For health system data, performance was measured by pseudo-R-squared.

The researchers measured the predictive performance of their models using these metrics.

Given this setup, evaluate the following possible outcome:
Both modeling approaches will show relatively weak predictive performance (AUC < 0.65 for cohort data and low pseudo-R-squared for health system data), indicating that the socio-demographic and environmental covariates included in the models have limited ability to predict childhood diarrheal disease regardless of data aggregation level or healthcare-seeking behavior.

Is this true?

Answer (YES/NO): NO